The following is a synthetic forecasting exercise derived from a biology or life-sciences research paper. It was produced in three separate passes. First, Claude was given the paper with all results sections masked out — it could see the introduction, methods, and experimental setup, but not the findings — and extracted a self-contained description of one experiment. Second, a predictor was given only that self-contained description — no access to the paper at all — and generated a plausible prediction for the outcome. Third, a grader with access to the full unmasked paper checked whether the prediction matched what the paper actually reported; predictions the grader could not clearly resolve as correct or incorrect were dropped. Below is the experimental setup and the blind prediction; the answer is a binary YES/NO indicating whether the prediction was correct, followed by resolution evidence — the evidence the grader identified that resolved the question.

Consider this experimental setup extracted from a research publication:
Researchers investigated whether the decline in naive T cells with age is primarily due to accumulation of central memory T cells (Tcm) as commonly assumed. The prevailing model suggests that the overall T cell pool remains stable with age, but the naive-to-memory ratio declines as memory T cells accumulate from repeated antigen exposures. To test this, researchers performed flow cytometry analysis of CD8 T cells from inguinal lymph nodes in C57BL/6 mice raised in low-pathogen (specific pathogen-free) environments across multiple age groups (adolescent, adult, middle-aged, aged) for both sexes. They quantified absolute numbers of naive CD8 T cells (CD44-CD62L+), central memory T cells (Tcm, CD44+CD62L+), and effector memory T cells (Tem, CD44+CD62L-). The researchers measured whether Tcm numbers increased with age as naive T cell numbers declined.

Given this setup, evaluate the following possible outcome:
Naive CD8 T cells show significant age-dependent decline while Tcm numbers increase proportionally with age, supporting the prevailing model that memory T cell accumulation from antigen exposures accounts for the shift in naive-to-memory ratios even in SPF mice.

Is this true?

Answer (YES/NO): NO